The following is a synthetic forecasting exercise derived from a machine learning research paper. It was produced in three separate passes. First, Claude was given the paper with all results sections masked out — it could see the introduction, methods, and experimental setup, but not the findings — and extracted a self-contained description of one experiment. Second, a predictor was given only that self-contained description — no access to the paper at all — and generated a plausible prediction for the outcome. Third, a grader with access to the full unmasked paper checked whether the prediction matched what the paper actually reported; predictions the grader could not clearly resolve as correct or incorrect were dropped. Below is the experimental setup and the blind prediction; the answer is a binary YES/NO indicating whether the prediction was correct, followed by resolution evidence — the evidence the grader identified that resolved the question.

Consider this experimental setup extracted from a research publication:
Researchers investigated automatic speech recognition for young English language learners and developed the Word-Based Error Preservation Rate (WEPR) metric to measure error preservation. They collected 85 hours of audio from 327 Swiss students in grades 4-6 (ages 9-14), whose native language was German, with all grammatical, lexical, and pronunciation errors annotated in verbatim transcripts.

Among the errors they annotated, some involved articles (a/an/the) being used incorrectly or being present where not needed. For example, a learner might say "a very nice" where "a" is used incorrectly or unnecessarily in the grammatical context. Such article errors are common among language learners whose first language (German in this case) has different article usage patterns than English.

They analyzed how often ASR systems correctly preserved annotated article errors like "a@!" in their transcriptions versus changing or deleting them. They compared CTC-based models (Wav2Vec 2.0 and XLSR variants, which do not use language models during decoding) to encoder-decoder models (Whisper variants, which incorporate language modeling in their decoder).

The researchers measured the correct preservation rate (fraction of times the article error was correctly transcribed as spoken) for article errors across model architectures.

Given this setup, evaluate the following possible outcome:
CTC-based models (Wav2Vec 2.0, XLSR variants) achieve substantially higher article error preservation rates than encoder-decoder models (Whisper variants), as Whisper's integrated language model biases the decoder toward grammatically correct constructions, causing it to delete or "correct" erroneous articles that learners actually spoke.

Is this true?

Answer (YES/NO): YES